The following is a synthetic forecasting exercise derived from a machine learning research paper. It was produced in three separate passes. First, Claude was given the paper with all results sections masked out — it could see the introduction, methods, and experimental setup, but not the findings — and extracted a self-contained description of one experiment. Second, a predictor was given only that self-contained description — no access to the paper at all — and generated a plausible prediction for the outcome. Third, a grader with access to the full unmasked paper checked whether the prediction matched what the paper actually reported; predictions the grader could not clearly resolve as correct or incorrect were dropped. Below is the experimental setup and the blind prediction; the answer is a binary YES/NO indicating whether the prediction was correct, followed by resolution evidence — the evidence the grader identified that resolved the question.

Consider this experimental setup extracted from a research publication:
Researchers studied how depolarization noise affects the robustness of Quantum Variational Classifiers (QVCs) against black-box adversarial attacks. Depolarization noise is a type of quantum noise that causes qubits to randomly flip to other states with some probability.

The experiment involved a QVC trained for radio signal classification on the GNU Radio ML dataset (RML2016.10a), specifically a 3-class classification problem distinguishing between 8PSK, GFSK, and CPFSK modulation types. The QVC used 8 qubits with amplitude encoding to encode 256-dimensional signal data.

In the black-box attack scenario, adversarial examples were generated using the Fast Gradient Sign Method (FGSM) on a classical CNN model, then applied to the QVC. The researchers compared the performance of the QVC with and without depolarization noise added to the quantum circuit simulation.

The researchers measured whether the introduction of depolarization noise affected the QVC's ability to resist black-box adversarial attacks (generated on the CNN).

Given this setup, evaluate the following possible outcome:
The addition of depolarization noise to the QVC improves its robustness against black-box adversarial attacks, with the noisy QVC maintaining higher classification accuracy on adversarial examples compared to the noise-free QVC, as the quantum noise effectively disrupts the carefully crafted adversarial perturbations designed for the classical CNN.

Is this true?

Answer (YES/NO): NO